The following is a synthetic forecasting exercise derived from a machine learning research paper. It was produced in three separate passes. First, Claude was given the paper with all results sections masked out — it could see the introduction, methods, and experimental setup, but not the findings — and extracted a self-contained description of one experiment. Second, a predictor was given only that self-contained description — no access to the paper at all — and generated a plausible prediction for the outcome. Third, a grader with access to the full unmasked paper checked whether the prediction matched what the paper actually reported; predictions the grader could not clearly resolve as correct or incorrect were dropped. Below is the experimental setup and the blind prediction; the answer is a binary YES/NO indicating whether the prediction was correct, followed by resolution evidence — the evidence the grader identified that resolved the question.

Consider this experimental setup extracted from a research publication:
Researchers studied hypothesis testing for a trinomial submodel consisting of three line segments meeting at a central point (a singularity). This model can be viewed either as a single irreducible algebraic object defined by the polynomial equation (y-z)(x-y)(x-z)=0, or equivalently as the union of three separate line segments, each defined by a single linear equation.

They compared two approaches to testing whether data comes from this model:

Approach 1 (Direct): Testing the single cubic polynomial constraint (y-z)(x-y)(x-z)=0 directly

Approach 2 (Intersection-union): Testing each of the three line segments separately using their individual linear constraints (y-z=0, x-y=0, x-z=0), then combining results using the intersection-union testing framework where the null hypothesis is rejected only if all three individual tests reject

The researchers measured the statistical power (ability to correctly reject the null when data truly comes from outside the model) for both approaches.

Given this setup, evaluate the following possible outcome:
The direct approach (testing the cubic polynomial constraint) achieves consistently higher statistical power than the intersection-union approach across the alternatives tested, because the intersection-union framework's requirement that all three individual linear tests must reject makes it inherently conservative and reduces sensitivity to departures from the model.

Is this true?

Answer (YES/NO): NO